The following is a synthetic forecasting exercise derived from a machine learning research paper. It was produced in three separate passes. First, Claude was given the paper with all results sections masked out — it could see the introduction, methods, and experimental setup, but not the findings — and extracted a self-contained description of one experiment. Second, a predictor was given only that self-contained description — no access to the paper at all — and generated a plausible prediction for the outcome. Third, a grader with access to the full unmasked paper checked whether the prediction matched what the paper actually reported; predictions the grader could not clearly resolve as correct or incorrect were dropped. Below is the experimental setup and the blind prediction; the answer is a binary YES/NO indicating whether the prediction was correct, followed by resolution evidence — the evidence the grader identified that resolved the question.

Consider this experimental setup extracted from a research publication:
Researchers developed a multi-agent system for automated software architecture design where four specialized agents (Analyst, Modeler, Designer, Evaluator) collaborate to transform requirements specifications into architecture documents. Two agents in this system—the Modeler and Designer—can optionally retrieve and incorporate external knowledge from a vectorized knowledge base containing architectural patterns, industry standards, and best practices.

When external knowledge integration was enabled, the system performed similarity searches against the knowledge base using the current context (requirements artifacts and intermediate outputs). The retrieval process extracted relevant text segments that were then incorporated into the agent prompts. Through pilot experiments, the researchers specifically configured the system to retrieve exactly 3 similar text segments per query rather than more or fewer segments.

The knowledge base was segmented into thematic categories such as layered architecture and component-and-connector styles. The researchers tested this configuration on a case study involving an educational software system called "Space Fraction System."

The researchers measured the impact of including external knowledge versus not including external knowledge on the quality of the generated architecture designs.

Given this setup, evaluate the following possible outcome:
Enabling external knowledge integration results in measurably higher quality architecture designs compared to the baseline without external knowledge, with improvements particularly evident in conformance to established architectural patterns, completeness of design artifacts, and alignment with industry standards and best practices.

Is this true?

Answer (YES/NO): NO